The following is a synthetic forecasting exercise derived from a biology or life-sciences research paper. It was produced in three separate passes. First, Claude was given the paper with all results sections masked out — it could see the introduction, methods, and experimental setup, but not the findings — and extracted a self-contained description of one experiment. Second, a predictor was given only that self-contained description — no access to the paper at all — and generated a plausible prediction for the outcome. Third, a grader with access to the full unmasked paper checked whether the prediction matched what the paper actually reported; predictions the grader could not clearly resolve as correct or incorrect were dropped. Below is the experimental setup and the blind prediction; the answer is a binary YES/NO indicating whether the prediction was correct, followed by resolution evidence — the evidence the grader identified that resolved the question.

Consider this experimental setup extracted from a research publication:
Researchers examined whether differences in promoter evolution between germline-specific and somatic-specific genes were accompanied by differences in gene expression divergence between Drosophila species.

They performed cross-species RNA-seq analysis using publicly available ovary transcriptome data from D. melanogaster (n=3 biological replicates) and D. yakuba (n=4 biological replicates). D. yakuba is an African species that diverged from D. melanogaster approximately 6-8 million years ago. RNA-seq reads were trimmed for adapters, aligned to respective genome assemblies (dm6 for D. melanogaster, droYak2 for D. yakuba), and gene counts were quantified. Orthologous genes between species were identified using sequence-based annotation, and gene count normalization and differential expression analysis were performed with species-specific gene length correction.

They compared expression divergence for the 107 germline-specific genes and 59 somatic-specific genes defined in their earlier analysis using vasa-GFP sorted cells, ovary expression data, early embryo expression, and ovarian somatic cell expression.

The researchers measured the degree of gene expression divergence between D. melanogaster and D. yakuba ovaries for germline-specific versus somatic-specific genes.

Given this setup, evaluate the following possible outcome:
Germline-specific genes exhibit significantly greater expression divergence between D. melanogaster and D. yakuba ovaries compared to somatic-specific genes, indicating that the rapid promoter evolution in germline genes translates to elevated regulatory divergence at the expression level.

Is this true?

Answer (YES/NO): YES